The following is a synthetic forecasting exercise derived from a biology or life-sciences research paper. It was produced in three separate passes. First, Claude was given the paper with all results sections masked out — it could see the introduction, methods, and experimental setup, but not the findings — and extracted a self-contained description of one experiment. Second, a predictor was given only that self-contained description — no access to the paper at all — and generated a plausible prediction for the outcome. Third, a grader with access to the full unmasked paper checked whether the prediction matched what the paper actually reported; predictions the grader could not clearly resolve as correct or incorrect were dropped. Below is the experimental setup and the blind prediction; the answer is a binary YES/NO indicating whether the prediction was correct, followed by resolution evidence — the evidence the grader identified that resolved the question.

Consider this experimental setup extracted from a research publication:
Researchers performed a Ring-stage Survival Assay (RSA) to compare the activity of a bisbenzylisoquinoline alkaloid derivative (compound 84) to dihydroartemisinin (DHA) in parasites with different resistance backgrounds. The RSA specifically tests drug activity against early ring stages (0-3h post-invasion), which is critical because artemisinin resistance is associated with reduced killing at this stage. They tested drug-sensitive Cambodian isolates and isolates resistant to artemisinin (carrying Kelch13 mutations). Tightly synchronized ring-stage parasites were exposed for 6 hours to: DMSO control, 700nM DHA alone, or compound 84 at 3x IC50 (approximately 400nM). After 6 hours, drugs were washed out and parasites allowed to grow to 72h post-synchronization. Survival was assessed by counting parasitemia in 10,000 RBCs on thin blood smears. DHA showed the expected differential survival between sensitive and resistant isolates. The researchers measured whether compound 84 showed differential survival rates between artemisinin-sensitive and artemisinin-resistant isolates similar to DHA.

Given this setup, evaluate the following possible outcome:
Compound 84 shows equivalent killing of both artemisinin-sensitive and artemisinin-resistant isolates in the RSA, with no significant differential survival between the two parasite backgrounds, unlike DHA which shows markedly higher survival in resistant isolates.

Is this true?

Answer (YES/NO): YES